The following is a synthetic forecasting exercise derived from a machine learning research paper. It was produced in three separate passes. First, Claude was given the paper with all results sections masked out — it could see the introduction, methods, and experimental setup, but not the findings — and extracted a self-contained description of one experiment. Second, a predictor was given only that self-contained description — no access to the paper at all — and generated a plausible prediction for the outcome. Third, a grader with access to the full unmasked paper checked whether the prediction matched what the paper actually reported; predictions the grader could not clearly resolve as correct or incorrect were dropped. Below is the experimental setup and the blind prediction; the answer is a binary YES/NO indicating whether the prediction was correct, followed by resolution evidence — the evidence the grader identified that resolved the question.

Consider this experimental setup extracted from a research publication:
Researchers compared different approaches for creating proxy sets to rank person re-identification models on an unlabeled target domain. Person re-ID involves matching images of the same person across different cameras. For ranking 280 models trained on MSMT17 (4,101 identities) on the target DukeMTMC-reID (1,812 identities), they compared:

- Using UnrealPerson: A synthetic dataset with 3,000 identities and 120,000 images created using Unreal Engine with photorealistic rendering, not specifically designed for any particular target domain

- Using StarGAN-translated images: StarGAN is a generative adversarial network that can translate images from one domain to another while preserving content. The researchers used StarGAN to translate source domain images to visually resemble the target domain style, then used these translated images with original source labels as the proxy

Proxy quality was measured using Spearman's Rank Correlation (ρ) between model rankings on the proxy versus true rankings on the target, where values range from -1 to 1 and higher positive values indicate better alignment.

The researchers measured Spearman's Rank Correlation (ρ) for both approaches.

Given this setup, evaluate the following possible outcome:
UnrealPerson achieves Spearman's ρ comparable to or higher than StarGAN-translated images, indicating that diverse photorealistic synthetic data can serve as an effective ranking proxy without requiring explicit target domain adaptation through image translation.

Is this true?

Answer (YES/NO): YES